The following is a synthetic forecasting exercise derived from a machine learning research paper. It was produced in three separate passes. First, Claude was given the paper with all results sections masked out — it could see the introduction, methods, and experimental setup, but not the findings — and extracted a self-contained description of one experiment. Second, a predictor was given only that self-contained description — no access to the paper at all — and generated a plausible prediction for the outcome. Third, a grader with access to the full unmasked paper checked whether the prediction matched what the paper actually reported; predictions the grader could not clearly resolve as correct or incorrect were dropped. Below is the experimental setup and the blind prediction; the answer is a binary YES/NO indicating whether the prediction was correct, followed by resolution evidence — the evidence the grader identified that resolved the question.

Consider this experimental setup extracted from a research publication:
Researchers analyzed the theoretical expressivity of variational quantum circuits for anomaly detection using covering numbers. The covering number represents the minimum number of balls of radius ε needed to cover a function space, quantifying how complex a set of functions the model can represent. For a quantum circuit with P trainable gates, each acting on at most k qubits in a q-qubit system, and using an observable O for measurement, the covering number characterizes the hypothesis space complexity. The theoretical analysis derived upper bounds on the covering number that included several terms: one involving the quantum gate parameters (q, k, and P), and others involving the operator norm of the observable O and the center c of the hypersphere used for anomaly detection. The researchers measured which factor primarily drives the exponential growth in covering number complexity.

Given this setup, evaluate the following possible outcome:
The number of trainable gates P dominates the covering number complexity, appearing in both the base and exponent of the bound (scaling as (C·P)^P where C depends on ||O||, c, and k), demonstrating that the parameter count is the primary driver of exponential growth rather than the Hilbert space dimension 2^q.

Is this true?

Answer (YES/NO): NO